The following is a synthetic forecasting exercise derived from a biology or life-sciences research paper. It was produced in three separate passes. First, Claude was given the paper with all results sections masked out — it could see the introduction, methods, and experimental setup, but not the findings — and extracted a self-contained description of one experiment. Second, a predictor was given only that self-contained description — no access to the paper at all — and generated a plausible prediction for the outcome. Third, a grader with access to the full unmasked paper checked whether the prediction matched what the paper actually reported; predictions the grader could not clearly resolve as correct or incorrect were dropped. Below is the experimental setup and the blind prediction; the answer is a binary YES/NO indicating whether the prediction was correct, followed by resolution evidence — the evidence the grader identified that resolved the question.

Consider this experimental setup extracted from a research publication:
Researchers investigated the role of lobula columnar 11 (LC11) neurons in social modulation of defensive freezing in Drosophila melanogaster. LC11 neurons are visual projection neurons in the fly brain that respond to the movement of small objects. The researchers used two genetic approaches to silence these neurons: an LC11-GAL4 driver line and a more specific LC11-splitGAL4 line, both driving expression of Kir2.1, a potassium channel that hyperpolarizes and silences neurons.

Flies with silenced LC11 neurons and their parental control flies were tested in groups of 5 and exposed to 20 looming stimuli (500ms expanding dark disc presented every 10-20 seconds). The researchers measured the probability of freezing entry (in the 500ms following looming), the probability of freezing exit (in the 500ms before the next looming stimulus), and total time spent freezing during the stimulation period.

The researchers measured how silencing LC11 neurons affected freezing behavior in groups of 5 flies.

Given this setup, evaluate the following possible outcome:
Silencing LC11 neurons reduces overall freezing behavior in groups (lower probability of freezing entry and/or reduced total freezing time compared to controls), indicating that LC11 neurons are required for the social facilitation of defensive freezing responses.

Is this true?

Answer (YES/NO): NO